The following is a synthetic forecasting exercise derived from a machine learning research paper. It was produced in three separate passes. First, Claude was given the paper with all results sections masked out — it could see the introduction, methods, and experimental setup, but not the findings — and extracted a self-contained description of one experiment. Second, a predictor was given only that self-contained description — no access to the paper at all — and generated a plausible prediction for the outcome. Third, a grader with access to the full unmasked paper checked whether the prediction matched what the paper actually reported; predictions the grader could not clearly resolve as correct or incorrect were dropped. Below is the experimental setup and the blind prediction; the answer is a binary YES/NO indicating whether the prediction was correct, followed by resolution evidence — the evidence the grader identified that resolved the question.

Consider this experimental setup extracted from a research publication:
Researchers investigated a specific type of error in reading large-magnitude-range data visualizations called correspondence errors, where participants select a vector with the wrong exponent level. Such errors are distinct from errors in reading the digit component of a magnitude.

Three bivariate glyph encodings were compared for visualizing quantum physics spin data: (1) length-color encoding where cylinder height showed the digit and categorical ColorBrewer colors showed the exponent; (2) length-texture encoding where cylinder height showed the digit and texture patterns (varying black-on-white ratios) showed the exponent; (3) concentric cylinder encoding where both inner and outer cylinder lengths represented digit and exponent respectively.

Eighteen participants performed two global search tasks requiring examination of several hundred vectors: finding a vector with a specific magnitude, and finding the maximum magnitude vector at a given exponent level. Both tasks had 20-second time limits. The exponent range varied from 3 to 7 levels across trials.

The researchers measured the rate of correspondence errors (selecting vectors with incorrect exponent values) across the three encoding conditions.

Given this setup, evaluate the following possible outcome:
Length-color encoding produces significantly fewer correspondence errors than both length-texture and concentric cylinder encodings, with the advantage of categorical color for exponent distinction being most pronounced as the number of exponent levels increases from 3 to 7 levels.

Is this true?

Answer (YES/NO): NO